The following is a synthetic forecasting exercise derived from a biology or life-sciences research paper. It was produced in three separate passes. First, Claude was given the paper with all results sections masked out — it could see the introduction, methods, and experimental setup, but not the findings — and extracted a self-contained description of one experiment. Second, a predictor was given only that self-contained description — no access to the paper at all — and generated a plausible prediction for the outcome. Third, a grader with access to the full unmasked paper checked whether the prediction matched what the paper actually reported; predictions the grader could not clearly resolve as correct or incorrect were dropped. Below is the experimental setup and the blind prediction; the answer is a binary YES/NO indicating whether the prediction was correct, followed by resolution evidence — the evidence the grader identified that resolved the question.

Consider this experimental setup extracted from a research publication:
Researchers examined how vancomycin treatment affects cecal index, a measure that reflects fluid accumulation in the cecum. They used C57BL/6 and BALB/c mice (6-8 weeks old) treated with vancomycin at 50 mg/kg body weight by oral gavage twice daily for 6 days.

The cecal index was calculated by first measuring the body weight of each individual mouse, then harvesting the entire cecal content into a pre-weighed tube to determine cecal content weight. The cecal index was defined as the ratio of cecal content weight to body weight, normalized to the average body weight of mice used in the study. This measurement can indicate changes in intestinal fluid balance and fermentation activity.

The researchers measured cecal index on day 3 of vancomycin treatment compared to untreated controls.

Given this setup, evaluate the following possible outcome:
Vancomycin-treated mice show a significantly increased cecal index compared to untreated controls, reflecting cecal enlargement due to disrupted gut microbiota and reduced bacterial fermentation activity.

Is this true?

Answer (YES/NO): YES